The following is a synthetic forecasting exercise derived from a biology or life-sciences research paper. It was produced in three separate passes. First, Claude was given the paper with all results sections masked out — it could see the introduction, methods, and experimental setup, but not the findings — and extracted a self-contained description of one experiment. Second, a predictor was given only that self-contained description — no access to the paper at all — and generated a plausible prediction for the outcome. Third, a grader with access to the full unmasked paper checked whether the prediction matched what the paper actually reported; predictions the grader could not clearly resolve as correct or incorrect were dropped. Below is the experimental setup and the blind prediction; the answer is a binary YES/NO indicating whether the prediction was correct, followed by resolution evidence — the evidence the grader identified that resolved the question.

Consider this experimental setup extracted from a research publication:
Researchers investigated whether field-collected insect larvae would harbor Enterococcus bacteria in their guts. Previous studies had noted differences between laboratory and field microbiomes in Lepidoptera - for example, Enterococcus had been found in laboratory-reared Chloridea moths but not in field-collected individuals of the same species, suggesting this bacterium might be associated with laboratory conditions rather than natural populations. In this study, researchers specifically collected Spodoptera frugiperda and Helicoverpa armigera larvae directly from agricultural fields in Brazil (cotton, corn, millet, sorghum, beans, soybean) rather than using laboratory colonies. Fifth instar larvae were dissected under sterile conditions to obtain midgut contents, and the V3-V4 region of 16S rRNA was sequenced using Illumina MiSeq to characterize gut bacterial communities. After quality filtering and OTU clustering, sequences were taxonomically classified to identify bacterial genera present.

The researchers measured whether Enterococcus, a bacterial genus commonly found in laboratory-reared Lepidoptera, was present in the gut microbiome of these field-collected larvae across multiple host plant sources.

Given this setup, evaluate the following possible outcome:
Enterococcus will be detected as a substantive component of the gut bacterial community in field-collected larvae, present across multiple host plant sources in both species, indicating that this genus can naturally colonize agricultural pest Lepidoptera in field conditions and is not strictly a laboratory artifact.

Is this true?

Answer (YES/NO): YES